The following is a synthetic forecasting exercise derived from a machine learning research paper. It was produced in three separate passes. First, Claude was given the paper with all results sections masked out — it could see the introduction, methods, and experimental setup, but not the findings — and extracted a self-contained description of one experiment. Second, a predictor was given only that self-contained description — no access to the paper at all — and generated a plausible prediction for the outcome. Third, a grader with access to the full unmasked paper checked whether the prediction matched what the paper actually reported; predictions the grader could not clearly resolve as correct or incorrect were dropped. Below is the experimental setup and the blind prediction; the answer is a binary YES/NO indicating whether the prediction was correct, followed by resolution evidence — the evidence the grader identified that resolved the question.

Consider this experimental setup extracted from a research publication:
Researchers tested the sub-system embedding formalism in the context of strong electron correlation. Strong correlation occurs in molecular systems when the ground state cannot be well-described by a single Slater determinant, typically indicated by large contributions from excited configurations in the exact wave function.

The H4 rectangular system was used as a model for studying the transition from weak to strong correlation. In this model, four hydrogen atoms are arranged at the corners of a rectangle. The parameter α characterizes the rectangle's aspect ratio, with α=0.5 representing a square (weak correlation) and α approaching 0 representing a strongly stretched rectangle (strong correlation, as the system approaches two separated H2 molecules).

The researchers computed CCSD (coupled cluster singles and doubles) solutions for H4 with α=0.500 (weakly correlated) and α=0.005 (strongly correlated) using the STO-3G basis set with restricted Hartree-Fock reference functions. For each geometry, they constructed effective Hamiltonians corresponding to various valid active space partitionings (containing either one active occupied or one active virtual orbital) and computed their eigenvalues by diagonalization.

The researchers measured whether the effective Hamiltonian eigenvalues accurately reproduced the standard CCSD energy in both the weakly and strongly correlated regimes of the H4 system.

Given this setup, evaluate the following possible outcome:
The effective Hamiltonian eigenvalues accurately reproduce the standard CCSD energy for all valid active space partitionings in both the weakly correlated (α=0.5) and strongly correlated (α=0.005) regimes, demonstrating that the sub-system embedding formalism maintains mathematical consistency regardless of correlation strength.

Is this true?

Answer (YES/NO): YES